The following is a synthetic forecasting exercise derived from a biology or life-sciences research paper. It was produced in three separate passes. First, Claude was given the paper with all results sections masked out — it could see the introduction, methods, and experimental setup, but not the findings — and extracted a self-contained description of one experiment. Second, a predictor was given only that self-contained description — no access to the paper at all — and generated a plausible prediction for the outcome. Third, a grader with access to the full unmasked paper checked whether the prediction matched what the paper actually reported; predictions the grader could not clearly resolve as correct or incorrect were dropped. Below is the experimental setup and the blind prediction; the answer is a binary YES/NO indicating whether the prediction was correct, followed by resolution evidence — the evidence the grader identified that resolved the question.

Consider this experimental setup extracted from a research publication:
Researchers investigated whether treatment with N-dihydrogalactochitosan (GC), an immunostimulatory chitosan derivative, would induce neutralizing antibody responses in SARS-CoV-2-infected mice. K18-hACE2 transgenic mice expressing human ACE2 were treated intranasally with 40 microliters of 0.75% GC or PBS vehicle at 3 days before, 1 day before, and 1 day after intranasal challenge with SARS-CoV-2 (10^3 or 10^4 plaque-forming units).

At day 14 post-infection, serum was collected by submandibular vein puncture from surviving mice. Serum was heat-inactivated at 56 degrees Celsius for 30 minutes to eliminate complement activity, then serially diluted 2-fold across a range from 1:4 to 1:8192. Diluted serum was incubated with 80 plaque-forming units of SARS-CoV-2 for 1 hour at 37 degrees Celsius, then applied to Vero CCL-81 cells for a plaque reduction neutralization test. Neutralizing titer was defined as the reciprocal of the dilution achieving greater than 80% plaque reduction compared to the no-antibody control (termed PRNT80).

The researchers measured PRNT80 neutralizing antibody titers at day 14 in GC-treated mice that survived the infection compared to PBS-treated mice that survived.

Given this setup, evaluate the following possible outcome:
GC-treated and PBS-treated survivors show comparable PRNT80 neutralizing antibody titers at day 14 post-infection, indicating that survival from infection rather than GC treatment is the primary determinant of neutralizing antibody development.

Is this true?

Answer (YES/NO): YES